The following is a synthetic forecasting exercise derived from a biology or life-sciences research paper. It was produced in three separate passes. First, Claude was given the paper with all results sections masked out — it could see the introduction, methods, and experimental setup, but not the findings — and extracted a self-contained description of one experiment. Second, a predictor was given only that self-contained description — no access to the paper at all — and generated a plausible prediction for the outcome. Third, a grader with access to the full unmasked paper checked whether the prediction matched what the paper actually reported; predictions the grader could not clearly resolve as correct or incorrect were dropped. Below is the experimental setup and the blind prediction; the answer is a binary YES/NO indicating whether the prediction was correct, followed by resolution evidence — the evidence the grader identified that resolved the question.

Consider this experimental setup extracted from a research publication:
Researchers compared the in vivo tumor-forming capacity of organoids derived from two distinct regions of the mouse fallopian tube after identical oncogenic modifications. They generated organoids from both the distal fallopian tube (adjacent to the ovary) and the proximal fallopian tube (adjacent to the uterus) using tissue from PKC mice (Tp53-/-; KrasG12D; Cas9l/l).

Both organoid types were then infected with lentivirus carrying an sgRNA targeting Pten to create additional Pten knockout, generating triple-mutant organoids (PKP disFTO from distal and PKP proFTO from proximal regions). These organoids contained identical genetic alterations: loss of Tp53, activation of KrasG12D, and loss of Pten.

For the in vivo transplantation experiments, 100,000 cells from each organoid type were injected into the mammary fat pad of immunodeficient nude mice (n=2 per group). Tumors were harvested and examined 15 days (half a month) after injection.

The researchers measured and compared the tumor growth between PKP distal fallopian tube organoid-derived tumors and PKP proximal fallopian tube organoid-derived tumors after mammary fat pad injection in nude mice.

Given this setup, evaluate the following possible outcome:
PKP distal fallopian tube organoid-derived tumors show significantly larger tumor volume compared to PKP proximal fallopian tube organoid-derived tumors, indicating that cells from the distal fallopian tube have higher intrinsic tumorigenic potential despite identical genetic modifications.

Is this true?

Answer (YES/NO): NO